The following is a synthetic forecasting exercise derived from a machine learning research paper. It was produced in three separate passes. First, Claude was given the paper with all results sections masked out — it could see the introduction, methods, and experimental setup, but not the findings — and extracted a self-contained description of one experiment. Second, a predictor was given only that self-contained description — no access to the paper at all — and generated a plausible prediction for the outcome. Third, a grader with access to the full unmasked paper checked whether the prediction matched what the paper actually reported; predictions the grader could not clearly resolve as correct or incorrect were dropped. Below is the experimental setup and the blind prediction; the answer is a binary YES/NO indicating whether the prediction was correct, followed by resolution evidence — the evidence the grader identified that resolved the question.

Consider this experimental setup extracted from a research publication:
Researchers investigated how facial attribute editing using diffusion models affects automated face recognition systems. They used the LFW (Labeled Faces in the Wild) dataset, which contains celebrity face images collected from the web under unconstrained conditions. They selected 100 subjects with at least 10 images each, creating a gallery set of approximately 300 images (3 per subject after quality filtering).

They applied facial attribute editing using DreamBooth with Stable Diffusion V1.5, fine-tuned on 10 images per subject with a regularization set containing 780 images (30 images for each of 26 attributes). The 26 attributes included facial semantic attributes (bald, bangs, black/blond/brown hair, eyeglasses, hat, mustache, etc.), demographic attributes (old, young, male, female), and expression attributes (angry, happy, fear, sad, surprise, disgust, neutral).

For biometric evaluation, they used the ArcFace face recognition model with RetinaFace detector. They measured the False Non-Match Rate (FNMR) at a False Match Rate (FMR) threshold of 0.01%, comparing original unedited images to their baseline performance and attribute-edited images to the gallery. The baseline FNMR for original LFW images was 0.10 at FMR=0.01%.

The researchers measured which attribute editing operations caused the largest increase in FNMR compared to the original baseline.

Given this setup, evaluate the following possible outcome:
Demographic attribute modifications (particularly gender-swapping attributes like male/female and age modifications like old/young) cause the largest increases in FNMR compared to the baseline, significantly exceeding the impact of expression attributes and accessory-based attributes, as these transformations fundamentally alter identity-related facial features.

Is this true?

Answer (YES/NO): NO